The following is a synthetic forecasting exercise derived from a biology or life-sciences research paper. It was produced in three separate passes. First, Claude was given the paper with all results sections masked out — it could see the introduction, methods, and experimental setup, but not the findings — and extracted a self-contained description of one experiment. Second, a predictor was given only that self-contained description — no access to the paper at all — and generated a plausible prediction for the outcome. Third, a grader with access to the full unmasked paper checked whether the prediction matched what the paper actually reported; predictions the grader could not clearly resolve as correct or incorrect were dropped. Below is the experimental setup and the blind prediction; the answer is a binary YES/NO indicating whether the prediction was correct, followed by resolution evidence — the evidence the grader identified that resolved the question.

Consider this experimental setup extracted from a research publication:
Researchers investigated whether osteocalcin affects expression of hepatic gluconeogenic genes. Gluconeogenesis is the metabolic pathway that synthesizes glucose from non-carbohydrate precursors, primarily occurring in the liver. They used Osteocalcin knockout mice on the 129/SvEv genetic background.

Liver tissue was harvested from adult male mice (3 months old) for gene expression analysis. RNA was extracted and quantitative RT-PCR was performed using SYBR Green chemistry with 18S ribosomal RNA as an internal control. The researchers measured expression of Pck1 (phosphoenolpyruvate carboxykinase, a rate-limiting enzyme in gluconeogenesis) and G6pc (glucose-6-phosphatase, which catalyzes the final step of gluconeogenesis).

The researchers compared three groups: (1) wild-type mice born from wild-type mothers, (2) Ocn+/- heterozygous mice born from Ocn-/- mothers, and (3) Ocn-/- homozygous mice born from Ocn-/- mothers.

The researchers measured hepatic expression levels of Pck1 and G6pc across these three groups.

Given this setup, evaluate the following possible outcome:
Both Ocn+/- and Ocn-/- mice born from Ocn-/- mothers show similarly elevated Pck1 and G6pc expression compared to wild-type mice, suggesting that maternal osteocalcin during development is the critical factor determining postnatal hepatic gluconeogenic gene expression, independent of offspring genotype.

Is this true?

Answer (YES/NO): NO